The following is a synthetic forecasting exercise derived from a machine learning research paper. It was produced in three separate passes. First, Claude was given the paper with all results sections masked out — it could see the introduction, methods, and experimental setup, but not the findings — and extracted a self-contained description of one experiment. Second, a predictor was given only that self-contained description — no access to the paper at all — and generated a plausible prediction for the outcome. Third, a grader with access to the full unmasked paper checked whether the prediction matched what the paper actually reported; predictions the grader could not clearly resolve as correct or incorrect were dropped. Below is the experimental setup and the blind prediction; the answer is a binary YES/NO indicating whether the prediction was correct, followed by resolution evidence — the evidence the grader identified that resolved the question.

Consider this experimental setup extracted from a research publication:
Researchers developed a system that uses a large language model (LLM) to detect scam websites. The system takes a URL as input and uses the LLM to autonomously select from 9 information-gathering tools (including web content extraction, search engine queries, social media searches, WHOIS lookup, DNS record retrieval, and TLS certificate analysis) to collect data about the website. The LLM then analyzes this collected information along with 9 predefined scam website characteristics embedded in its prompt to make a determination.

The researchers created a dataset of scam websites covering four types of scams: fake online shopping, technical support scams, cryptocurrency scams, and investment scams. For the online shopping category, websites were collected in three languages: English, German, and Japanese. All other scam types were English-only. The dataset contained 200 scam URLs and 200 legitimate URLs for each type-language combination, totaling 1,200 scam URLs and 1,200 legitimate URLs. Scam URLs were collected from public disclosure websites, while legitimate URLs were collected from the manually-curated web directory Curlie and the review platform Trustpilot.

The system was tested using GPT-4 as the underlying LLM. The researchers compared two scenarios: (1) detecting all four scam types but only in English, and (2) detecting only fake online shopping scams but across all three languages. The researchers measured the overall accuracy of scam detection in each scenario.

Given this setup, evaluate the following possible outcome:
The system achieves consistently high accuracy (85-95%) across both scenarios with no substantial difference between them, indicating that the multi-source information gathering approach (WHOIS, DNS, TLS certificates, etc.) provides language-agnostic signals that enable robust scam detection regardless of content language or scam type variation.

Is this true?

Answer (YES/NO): NO